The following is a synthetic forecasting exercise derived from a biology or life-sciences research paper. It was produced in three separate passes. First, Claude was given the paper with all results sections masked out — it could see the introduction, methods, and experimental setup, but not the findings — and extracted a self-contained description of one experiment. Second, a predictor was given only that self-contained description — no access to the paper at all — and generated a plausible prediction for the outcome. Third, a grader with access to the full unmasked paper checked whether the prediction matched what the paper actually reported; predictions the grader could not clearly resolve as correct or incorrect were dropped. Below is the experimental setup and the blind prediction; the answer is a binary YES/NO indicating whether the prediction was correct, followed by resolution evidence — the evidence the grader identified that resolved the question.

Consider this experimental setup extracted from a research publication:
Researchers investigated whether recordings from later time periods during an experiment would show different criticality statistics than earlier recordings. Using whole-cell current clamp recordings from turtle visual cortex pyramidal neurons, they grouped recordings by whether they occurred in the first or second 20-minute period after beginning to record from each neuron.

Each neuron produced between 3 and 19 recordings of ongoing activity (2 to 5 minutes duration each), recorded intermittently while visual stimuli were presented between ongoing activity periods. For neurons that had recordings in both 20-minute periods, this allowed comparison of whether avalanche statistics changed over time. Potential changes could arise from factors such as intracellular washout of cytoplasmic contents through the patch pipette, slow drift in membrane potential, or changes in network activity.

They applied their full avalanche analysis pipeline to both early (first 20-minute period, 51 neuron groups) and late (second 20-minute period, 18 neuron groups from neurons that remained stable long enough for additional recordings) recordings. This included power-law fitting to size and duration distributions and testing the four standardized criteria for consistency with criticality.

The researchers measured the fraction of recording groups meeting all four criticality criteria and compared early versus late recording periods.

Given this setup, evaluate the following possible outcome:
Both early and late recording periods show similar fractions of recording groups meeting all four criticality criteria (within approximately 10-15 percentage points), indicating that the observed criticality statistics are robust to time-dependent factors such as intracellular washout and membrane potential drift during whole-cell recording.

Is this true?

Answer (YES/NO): NO